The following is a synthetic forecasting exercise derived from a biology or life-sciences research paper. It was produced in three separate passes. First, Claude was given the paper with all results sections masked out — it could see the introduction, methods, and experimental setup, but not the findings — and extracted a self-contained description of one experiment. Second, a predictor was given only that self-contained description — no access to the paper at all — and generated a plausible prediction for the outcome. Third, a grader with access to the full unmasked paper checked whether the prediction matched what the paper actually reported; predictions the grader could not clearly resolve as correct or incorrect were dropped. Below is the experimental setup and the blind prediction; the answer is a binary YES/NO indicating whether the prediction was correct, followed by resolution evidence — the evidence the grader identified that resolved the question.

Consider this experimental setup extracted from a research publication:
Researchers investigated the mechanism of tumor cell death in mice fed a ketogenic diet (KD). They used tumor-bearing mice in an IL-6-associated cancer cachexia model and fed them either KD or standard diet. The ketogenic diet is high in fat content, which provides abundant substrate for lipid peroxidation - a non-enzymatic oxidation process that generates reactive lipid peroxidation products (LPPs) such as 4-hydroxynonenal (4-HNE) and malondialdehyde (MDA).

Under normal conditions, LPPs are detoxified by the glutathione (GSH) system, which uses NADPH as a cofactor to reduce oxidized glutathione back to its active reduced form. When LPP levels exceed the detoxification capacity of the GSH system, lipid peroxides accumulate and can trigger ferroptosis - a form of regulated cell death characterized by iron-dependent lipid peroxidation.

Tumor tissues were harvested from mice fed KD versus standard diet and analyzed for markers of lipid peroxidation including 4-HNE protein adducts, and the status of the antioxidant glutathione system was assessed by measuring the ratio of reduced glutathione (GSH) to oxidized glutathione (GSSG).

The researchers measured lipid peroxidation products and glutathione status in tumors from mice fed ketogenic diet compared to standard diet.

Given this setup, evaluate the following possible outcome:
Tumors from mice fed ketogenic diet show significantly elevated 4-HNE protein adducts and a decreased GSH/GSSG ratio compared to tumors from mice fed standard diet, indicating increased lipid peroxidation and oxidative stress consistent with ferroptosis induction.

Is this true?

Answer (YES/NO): YES